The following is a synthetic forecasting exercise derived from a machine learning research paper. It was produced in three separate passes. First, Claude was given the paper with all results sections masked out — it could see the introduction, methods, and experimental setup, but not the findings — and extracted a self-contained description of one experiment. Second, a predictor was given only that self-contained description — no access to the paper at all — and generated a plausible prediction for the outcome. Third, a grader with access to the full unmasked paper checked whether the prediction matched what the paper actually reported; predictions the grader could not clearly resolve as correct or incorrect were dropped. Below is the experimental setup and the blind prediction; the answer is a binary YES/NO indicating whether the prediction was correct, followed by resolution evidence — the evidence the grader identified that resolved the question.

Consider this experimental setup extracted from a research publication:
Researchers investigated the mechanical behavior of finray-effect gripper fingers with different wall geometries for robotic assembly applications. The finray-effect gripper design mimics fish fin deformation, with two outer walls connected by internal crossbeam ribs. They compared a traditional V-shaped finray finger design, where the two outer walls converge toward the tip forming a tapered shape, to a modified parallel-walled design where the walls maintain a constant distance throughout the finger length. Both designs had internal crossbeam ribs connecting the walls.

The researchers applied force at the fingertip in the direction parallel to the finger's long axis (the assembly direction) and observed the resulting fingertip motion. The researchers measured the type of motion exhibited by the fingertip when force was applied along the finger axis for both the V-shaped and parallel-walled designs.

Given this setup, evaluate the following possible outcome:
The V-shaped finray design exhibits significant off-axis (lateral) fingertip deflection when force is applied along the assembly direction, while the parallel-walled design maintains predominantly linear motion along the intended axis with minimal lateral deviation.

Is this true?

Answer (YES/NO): NO